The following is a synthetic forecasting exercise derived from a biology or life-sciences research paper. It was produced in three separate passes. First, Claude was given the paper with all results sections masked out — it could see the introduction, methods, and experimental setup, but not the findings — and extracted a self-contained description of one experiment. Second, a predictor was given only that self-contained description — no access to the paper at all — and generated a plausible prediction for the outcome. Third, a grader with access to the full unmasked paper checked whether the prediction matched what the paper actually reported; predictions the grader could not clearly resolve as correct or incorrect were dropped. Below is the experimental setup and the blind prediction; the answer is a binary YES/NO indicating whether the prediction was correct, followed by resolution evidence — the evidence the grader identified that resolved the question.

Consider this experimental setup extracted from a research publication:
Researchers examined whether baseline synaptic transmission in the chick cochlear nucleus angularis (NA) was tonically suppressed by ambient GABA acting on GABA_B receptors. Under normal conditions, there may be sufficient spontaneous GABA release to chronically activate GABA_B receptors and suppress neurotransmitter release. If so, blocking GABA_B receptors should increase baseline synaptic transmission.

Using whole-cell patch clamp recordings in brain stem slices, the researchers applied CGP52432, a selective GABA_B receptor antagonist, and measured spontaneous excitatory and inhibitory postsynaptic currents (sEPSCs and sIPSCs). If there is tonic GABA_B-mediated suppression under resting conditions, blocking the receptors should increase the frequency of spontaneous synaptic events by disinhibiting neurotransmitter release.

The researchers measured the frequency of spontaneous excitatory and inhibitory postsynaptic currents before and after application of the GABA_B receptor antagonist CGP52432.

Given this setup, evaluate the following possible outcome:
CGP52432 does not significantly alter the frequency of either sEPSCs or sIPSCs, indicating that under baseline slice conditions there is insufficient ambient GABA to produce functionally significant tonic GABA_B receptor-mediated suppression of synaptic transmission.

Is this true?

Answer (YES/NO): YES